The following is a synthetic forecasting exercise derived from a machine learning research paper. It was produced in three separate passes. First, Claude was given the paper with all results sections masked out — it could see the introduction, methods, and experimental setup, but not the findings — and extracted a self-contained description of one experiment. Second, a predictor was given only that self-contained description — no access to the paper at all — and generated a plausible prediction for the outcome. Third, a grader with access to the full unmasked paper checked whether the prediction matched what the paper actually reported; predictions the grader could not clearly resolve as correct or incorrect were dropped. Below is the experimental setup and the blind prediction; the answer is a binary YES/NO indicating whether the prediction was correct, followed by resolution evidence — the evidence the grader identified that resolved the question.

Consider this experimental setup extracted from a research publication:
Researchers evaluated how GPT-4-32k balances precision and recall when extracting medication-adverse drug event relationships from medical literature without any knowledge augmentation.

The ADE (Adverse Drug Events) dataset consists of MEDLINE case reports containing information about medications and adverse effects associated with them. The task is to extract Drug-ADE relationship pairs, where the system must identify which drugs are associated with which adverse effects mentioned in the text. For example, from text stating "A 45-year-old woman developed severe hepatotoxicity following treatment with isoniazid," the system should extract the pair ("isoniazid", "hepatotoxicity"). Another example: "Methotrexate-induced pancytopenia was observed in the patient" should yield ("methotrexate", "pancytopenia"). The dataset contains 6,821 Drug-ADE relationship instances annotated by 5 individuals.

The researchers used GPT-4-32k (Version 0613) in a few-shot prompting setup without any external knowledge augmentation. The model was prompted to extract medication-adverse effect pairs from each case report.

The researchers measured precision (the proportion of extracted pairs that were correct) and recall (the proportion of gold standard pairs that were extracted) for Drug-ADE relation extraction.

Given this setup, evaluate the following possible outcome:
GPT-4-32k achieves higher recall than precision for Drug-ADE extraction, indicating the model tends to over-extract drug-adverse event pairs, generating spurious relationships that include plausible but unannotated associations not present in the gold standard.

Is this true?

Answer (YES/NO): NO